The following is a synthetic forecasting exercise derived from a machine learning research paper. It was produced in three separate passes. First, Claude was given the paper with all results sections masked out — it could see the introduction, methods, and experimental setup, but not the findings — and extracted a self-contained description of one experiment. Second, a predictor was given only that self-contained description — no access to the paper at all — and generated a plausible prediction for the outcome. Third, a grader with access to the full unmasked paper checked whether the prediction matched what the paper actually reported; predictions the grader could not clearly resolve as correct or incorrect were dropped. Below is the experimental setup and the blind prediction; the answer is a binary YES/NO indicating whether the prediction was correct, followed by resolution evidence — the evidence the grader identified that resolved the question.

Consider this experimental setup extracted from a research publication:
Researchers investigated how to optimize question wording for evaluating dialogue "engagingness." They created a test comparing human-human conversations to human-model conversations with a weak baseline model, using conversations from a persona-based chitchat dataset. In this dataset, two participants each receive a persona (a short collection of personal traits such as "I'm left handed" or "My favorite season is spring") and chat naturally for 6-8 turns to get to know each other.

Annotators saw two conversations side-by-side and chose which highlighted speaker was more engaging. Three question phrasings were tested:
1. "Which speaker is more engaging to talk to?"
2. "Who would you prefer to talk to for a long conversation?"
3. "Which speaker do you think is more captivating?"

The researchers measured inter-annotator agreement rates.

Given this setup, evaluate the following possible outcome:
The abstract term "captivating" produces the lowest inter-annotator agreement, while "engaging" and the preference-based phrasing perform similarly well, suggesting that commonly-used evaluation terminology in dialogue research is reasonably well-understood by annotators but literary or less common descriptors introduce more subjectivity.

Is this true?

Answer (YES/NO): NO